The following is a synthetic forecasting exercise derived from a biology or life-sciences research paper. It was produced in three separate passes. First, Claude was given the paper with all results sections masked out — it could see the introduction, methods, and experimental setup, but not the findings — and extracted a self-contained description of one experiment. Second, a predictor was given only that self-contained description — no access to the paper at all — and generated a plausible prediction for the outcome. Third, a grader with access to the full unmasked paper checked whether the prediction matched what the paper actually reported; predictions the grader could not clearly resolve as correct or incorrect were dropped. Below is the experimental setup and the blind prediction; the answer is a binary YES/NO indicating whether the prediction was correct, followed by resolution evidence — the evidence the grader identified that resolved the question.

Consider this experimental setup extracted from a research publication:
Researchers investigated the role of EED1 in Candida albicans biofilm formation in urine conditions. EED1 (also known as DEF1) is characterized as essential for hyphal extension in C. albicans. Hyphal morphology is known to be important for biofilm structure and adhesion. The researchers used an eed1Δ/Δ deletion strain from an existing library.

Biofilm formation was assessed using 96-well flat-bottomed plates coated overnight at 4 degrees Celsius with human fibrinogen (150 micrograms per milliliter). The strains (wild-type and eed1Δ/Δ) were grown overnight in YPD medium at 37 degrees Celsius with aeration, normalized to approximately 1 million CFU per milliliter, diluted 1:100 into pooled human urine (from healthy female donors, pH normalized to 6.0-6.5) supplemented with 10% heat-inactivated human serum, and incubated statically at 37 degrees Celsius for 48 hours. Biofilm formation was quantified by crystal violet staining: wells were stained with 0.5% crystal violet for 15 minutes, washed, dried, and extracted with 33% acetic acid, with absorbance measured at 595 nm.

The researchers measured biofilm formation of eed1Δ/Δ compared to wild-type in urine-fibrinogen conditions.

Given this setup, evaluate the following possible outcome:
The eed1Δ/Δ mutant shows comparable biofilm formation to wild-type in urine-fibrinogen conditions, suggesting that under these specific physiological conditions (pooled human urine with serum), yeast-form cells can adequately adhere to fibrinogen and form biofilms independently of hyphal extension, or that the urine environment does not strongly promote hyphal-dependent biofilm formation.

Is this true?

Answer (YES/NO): NO